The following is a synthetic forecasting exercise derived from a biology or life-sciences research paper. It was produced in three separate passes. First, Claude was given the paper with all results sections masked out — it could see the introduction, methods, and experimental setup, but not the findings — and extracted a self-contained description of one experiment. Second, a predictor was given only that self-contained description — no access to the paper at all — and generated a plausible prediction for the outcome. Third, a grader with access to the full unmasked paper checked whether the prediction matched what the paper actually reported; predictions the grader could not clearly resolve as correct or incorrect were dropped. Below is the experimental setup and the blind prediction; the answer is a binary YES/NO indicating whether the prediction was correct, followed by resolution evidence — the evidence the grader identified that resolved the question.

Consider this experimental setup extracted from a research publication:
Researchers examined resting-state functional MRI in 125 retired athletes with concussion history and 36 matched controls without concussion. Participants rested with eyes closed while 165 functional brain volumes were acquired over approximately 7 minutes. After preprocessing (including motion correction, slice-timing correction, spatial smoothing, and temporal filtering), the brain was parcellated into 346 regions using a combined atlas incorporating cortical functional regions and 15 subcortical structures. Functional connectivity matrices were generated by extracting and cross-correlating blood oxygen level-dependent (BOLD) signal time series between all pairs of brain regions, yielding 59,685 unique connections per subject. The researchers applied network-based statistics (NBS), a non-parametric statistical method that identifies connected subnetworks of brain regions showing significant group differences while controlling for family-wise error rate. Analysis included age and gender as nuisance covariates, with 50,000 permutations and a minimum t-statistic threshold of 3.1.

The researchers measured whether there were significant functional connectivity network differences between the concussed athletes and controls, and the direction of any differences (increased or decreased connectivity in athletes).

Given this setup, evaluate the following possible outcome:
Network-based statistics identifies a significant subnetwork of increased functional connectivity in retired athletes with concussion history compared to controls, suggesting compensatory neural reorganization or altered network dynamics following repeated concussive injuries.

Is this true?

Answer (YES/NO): YES